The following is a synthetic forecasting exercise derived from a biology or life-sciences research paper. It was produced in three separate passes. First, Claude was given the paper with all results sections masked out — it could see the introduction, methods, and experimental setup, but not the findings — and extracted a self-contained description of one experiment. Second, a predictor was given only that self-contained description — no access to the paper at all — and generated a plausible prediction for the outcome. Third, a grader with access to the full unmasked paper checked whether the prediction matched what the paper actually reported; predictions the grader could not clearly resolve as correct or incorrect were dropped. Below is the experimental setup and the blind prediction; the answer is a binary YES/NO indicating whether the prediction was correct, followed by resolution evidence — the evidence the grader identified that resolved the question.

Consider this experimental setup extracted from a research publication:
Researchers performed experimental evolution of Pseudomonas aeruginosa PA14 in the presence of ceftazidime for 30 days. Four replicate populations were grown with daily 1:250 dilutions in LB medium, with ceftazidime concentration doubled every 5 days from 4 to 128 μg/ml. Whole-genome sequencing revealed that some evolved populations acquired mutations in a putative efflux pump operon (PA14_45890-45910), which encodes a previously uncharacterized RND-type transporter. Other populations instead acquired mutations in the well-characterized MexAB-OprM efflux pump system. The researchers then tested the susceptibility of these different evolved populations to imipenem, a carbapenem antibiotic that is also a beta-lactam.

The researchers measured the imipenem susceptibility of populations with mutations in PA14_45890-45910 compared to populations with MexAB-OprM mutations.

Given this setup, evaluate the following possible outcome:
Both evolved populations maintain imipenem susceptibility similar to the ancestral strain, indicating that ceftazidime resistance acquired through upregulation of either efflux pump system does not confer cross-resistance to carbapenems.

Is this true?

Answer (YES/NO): NO